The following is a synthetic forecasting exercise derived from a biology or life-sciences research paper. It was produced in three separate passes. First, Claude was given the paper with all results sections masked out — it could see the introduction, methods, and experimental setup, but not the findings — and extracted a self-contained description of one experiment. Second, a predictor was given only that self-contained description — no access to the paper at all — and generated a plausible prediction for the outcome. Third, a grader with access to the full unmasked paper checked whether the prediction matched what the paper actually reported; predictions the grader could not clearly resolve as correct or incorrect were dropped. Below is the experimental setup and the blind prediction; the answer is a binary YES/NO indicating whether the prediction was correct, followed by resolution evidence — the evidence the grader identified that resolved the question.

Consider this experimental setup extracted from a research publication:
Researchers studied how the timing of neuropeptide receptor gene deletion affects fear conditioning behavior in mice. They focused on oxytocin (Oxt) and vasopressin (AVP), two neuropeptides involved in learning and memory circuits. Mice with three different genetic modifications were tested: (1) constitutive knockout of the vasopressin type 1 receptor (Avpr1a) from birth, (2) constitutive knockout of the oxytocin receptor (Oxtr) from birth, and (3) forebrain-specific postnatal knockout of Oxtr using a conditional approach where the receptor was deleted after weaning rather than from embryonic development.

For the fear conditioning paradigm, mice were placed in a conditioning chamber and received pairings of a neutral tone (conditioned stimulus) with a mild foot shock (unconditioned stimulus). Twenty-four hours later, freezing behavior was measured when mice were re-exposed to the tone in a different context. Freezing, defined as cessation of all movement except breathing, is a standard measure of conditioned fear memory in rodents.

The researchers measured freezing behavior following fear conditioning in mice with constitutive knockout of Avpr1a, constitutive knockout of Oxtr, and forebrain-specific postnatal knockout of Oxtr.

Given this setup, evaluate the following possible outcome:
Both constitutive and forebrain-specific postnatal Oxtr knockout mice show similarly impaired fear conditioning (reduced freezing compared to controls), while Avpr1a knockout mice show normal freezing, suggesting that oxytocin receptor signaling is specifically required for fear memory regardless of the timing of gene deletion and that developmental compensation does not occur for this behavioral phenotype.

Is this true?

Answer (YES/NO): NO